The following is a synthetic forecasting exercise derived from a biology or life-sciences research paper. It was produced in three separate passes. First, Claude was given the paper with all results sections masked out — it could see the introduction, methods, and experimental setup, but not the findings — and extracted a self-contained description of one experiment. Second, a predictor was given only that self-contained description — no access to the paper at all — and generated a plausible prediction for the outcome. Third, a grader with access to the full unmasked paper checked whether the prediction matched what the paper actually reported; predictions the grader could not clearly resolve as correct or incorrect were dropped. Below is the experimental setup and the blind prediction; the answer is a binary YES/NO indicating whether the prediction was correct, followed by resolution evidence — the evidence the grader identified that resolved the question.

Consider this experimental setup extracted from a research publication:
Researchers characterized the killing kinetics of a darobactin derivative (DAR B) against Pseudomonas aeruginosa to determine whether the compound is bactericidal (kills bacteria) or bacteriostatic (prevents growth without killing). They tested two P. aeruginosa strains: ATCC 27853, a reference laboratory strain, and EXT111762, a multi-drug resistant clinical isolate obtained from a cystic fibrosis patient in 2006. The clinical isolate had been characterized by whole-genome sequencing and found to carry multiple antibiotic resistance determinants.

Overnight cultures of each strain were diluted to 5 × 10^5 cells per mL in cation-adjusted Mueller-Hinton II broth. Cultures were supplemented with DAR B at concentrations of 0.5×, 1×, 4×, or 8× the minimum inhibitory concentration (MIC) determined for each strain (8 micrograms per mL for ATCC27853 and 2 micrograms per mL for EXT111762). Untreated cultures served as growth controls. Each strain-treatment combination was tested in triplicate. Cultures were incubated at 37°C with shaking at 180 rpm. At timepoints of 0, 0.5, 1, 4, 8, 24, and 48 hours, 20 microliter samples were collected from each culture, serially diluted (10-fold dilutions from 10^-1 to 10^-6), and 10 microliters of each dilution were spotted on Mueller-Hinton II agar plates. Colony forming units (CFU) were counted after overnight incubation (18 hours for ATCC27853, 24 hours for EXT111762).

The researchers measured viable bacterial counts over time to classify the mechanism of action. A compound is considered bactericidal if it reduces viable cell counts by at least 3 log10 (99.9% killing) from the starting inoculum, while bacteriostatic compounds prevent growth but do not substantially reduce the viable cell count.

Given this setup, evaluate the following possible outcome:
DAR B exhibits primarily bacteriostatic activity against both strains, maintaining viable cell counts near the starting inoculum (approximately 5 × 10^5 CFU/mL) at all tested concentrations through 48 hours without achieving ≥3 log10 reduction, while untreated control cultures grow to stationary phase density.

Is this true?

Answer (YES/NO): NO